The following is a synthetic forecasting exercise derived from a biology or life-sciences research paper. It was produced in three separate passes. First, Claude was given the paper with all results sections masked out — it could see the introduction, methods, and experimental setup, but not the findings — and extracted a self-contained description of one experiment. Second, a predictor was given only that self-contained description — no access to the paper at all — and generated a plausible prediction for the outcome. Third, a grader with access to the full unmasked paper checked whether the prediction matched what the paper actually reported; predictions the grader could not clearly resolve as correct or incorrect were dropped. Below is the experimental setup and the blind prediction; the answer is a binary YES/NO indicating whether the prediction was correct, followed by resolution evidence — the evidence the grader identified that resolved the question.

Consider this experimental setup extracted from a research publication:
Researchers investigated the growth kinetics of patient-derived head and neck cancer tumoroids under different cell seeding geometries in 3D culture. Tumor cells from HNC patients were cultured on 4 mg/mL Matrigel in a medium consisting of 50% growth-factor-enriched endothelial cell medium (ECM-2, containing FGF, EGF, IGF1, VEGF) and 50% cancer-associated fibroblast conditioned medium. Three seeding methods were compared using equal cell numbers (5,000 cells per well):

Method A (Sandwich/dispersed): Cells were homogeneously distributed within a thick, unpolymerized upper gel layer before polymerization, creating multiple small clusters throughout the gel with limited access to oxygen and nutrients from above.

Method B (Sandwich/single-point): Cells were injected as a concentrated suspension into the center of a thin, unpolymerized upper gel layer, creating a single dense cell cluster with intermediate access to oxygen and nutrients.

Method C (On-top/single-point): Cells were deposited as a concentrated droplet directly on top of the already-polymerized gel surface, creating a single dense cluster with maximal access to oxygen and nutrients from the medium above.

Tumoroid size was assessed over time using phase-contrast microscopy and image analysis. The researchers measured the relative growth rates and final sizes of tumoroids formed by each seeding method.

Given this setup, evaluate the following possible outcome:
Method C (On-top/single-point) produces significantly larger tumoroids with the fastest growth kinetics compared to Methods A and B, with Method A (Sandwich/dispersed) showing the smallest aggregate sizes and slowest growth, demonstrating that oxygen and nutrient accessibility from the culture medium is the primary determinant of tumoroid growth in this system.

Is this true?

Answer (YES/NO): YES